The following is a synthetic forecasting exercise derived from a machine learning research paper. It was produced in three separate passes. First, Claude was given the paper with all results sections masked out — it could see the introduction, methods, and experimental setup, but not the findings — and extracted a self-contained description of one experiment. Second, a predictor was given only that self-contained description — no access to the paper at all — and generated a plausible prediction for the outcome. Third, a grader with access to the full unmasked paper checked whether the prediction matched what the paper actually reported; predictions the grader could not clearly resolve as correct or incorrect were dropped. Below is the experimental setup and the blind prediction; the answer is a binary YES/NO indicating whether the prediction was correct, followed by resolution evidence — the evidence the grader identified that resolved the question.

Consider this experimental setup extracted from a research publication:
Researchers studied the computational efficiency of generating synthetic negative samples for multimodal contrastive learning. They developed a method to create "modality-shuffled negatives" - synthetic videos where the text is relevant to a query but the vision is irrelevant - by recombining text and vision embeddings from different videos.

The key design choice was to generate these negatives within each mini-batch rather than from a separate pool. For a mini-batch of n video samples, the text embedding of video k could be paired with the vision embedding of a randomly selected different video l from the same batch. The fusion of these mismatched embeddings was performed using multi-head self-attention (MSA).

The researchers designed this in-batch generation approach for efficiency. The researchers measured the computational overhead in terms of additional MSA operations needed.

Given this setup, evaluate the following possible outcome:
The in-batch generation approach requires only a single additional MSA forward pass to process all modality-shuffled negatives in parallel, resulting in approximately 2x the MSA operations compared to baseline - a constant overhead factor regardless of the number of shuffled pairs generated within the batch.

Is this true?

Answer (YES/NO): NO